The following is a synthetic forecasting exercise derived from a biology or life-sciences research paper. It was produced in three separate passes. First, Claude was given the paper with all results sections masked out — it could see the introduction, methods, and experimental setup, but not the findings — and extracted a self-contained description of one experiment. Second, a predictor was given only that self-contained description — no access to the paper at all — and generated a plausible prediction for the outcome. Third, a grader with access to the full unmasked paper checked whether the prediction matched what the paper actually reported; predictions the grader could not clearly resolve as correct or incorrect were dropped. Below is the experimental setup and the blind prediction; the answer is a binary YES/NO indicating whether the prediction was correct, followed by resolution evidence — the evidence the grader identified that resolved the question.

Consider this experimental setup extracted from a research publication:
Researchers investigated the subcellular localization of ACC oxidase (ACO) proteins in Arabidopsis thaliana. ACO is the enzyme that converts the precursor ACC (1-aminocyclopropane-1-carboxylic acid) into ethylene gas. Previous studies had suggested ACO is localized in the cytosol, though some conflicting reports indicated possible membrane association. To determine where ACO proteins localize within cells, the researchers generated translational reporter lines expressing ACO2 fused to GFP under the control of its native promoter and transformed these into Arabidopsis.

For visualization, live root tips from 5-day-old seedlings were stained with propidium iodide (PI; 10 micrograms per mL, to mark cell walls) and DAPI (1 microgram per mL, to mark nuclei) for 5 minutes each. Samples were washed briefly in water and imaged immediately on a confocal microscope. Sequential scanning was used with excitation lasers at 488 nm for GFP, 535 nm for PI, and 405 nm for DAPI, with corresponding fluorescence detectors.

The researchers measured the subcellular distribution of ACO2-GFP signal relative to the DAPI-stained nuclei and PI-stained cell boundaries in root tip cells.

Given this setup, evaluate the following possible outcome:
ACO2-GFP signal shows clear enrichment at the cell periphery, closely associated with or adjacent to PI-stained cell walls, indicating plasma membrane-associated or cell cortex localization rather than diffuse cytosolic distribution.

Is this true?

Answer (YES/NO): NO